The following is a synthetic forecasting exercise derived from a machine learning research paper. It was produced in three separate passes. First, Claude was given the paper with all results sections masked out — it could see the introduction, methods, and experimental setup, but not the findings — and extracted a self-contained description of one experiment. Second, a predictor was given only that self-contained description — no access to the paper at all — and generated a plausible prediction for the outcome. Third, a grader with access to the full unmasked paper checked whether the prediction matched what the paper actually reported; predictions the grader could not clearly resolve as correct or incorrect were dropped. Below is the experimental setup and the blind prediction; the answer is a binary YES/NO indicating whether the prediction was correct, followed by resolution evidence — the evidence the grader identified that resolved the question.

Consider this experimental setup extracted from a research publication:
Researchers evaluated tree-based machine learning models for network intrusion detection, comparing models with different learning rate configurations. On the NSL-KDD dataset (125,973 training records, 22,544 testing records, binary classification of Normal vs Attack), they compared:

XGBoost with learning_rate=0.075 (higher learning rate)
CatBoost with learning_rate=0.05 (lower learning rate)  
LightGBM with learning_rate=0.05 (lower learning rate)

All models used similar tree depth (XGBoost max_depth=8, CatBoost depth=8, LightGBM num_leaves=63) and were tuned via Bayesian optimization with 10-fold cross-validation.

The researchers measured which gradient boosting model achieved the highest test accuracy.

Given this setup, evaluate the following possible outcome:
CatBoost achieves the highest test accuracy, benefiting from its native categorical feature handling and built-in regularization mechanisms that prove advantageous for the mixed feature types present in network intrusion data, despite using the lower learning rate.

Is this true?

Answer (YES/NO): NO